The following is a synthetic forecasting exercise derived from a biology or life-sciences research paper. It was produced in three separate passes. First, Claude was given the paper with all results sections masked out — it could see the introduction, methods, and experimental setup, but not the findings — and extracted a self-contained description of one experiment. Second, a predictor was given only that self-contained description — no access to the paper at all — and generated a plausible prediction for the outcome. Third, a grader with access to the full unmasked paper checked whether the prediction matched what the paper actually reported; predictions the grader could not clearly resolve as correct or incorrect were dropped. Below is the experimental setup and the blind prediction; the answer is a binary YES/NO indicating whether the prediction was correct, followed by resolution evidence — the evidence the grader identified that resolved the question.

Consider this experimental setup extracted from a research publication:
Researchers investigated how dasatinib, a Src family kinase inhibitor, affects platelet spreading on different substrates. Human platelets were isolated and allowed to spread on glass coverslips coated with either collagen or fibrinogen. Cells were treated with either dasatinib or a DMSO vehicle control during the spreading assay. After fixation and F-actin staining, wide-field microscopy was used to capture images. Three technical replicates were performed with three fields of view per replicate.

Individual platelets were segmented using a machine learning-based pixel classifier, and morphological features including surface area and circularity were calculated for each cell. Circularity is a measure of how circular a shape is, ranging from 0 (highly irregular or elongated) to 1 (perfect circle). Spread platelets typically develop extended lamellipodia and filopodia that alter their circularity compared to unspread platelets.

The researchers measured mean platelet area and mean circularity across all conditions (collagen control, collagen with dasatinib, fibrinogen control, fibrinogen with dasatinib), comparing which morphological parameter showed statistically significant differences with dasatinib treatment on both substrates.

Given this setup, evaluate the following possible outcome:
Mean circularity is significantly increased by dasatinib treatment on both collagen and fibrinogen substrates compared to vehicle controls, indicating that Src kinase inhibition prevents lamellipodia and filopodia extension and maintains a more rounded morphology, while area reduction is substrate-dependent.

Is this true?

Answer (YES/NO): NO